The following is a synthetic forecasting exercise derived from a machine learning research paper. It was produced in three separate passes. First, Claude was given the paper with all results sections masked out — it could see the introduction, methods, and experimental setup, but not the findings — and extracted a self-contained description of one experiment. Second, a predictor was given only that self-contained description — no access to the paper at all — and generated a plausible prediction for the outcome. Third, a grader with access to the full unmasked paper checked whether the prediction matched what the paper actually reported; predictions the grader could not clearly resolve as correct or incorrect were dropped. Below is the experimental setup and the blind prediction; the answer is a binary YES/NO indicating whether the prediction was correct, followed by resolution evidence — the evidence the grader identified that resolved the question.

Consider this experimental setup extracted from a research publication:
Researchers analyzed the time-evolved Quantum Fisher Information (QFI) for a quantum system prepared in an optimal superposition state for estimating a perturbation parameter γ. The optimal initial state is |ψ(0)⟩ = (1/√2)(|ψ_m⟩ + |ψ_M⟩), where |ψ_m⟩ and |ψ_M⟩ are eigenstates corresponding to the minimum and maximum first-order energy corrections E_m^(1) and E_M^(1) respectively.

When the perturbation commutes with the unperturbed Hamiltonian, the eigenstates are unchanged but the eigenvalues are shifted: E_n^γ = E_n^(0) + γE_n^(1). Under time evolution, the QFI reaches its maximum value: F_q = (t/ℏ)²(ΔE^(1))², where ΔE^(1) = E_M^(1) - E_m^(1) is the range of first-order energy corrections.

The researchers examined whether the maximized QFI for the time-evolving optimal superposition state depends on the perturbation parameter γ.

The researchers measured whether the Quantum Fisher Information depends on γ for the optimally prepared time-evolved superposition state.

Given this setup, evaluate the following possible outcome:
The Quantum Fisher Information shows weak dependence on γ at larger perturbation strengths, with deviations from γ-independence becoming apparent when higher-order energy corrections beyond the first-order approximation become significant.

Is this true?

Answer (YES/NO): NO